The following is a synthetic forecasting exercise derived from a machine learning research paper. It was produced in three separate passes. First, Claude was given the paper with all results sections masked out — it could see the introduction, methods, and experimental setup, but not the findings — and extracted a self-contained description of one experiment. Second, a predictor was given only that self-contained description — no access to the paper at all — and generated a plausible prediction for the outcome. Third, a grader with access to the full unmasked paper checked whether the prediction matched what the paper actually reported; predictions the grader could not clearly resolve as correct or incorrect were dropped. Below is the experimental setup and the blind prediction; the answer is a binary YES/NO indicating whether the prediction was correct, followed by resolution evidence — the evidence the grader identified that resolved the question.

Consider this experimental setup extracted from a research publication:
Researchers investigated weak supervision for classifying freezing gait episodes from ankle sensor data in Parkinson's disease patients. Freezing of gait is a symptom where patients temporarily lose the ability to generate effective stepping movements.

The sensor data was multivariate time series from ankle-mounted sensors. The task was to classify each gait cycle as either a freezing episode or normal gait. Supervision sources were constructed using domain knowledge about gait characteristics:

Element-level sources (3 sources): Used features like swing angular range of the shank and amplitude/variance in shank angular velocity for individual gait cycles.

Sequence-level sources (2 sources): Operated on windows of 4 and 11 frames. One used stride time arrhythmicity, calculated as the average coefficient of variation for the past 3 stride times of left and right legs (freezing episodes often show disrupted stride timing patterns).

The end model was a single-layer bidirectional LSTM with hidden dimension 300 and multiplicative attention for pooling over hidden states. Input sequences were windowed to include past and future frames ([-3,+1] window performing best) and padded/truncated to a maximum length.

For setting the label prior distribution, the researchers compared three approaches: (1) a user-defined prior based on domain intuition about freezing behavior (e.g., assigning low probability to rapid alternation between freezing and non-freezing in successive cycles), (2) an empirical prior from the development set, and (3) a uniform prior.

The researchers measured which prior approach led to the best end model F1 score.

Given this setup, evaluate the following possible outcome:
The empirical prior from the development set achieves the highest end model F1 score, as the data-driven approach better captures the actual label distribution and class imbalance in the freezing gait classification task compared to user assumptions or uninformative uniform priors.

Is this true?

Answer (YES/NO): NO